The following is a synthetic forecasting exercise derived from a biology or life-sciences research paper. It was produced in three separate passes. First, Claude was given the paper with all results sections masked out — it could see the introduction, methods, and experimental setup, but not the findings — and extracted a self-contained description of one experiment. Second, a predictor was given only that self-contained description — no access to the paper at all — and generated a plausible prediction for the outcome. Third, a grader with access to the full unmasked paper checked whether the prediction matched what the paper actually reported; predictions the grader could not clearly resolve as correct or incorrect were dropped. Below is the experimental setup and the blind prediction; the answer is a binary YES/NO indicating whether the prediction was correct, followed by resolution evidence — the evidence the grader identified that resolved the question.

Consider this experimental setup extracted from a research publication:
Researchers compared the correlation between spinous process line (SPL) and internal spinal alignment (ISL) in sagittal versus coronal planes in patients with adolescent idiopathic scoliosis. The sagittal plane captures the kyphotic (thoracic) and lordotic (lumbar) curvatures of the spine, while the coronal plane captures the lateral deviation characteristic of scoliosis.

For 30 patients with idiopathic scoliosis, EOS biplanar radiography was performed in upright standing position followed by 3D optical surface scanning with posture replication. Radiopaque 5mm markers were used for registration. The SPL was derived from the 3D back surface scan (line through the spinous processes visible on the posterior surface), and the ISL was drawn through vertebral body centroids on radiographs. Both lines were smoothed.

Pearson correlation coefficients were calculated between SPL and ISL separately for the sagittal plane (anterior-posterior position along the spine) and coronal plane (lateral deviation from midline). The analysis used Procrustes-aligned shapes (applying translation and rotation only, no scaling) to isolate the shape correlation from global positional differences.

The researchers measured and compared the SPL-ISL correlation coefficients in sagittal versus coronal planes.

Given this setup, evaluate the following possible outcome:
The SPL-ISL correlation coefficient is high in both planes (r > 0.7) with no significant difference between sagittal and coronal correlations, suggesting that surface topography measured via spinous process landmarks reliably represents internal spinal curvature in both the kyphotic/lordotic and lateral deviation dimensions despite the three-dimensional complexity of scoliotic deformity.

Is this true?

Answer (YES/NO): NO